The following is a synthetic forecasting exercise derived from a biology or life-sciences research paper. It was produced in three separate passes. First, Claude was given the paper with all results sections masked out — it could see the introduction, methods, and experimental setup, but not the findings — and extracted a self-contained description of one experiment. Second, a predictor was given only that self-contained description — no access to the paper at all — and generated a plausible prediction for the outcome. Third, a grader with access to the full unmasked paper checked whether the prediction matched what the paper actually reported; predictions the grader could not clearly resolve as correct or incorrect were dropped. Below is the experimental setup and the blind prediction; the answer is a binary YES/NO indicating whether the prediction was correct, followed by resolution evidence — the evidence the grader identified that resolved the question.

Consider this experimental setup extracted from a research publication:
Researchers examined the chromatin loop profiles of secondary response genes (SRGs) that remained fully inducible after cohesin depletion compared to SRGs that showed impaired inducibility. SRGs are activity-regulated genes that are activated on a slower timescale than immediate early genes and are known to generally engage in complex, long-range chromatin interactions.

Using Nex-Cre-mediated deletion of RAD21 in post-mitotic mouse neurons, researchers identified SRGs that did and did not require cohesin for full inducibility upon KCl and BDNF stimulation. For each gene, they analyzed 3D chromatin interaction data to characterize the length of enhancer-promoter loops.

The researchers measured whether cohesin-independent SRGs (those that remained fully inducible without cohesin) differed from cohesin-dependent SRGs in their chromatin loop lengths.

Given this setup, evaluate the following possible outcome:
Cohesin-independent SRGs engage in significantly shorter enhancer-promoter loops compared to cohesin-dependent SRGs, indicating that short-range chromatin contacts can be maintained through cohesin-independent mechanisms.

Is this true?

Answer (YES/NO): NO